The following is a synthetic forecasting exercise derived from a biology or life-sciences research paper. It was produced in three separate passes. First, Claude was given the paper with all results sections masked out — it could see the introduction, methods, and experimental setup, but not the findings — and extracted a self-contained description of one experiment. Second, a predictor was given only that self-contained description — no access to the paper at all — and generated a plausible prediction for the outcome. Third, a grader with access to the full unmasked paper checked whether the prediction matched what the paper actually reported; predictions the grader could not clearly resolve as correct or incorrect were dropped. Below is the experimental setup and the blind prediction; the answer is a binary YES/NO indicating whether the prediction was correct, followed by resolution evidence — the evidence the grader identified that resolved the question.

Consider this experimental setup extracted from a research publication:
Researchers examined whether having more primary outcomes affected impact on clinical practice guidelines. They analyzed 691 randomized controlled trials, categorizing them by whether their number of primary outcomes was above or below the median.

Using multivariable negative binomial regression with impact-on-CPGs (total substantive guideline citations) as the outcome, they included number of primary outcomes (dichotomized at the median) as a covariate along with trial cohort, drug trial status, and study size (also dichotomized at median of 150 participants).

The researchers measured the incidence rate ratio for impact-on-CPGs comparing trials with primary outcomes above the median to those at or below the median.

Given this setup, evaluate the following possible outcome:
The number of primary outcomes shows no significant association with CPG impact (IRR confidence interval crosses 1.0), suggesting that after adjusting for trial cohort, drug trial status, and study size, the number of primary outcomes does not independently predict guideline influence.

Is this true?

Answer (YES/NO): YES